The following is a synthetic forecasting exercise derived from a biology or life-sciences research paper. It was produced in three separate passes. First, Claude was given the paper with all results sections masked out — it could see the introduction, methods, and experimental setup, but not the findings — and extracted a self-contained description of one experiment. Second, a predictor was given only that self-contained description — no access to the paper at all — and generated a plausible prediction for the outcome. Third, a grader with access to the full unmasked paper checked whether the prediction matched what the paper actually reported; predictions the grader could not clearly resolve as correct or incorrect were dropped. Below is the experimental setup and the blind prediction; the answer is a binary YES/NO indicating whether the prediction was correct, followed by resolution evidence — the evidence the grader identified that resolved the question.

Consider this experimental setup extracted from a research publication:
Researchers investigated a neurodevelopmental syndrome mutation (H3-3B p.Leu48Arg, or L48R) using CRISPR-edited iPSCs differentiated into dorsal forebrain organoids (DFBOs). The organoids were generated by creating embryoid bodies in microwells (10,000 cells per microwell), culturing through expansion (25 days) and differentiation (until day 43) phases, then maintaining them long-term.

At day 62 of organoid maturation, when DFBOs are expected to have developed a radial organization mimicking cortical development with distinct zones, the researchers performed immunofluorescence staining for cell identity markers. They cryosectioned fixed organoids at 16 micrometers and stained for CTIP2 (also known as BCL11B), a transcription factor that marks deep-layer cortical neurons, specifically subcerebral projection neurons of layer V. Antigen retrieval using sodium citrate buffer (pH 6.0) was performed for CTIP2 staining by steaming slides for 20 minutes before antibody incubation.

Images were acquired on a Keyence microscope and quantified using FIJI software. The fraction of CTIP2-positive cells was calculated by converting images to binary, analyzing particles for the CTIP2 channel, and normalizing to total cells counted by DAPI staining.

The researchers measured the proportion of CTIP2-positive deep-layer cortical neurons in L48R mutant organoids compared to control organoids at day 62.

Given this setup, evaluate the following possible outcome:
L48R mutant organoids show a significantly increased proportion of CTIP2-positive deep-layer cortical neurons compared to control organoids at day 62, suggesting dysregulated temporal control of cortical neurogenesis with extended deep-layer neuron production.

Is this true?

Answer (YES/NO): NO